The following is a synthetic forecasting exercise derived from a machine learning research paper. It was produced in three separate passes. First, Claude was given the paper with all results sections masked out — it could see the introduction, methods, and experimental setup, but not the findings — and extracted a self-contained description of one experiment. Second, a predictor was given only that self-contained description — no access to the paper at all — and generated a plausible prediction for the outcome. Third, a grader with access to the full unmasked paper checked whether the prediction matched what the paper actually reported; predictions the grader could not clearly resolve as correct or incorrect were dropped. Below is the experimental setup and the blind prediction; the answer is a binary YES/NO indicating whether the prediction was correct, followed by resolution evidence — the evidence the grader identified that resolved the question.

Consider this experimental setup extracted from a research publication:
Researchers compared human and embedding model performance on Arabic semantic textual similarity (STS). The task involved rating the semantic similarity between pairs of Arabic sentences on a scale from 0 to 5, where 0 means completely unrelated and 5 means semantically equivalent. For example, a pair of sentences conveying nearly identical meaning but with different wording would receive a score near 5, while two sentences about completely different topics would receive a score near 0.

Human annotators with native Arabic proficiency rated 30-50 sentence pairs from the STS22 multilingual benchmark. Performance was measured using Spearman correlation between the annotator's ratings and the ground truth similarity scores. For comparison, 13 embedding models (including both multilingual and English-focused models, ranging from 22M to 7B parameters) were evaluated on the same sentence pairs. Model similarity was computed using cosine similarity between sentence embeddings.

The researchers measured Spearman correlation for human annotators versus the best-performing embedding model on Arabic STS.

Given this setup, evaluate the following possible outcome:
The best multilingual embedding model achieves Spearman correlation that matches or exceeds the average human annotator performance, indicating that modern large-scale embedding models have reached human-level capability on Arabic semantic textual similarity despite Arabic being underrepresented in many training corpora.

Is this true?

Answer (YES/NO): NO